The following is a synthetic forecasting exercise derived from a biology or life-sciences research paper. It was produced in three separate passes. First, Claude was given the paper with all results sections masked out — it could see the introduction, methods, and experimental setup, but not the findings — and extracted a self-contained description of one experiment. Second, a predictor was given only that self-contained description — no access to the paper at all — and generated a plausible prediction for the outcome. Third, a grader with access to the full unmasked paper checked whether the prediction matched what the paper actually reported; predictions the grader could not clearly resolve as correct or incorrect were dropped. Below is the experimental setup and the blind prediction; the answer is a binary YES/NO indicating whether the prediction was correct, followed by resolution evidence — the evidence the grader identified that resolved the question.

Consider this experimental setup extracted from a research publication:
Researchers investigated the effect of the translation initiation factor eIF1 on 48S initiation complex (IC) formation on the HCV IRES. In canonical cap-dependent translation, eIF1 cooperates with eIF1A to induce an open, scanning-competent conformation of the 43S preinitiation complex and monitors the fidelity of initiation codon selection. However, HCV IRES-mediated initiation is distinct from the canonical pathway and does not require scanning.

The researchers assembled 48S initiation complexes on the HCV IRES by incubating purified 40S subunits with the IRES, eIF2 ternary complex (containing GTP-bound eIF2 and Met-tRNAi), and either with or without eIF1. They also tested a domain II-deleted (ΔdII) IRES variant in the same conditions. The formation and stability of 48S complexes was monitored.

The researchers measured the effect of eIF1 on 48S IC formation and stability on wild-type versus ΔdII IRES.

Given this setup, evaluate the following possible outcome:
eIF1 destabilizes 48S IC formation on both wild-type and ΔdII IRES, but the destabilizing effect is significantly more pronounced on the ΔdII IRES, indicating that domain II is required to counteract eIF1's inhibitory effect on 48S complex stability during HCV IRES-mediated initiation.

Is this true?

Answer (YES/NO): NO